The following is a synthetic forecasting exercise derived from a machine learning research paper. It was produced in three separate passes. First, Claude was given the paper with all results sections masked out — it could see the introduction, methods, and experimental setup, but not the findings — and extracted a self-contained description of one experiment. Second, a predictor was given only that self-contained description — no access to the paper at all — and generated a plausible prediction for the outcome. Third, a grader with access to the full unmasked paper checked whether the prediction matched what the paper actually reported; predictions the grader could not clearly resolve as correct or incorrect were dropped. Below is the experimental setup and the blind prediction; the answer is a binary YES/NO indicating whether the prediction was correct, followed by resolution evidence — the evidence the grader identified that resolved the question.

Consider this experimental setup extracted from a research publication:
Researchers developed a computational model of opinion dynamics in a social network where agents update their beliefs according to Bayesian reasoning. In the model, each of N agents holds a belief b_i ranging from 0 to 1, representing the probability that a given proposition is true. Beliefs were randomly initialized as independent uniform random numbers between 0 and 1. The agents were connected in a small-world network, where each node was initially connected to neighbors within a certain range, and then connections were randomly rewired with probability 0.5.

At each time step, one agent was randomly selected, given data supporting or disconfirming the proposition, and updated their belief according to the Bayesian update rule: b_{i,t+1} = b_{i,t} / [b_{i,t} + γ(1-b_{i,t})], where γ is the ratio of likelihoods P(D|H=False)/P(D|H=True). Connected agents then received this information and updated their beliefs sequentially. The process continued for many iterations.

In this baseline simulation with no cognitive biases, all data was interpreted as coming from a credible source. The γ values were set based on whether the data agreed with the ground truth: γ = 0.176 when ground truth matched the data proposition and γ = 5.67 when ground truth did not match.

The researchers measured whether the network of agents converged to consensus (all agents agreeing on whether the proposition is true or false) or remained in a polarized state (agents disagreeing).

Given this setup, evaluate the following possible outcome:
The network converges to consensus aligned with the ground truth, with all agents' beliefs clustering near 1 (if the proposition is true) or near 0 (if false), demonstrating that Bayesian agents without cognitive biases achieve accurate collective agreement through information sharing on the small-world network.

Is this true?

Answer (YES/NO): NO